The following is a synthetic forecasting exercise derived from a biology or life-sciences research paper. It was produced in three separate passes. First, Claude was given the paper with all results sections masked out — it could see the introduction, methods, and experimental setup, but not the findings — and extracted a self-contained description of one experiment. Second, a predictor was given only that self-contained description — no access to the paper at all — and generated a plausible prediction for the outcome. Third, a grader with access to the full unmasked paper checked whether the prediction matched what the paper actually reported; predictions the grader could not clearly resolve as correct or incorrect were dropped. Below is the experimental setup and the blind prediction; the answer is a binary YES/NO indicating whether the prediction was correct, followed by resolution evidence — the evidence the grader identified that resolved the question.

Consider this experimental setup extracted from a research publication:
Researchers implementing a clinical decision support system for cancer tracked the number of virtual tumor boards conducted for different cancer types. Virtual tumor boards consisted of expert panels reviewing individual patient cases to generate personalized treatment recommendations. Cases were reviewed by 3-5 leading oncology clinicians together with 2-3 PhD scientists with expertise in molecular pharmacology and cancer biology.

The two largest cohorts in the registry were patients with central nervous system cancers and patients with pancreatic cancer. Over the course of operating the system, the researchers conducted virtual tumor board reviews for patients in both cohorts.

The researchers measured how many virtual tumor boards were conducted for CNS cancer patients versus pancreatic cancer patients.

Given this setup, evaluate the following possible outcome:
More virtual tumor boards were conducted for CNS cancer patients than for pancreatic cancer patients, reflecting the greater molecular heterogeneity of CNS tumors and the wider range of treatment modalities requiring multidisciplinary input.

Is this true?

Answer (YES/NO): YES